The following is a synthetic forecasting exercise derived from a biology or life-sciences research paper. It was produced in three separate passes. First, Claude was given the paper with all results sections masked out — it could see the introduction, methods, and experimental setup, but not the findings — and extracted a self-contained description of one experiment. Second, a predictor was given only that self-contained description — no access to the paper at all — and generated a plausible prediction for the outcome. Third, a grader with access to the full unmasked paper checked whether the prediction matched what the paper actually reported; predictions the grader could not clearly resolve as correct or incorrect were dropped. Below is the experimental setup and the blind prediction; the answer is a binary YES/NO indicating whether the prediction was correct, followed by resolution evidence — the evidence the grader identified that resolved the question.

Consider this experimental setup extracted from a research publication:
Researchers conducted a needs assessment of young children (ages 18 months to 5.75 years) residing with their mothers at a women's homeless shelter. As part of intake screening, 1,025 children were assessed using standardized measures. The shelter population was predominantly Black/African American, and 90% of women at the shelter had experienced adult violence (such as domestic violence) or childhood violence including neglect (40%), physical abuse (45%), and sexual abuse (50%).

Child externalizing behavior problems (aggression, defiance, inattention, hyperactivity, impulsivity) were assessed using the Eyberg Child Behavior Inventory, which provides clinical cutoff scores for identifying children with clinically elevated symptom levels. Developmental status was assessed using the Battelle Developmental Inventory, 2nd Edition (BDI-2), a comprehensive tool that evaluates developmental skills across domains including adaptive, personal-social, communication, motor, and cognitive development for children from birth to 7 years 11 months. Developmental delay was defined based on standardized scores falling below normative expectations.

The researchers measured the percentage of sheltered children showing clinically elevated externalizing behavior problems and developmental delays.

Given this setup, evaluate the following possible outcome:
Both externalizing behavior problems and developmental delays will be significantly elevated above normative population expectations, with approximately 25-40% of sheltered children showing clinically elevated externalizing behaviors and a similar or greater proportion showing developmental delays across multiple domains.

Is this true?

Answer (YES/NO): YES